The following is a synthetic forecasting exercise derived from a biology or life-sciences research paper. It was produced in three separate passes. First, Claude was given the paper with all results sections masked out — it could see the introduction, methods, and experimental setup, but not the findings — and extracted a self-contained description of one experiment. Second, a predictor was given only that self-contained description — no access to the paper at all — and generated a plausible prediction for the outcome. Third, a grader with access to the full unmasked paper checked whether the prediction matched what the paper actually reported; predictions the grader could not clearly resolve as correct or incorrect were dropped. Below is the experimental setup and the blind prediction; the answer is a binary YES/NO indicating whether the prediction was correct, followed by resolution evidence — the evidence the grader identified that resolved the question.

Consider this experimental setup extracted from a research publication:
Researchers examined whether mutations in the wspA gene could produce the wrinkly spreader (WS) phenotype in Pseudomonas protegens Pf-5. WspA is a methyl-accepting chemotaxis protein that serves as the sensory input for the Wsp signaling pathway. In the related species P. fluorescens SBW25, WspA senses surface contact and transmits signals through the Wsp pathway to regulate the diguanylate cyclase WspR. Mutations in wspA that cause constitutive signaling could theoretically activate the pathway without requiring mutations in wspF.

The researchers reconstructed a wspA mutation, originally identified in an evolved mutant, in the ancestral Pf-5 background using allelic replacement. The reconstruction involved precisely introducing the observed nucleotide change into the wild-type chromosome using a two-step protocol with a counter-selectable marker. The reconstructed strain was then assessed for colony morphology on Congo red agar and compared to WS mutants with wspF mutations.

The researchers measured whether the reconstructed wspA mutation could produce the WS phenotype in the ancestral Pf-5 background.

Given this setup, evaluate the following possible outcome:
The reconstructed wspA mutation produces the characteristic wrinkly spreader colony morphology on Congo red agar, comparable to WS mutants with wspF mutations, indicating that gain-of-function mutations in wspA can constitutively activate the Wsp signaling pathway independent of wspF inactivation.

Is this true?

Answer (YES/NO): YES